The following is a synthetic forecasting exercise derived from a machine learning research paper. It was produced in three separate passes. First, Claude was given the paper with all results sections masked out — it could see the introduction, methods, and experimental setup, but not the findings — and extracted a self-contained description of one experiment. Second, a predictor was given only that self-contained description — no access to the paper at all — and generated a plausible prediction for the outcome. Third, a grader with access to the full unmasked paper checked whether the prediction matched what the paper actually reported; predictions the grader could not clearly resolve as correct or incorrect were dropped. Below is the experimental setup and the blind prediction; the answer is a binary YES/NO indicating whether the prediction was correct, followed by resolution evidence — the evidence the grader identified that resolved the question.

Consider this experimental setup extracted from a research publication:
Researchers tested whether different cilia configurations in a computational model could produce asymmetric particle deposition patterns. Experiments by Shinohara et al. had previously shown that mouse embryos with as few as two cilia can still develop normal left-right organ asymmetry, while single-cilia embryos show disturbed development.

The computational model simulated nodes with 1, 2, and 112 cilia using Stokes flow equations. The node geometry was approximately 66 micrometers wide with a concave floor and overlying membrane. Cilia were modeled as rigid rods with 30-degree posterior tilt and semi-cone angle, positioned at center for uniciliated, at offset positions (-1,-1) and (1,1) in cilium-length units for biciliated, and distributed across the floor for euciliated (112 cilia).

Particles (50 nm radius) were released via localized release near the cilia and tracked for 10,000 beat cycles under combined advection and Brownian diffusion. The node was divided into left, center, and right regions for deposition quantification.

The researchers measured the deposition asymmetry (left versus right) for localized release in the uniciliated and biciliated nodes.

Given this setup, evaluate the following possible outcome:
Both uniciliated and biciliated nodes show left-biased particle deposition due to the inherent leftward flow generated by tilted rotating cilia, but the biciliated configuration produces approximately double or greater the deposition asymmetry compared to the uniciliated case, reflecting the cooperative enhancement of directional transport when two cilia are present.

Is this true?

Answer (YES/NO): NO